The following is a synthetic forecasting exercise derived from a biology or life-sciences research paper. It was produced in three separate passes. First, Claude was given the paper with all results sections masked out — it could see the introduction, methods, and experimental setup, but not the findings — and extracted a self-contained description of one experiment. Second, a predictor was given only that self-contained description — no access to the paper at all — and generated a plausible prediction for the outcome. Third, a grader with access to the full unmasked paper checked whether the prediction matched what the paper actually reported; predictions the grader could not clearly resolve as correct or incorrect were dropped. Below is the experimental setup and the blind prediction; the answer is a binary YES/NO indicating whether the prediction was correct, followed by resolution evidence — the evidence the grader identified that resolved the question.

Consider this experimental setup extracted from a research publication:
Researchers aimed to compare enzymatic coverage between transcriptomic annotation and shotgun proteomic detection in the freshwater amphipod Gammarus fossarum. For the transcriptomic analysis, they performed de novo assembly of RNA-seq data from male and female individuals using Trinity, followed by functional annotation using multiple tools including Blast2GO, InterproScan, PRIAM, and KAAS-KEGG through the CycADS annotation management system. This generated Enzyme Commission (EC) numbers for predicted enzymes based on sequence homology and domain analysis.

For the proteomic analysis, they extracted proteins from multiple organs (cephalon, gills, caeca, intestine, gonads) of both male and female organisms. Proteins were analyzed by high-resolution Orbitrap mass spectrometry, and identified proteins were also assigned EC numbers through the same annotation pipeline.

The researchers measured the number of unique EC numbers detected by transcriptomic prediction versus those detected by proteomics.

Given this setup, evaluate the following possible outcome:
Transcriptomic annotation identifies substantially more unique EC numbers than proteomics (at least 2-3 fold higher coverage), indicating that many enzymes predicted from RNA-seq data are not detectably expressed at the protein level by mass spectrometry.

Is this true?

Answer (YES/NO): YES